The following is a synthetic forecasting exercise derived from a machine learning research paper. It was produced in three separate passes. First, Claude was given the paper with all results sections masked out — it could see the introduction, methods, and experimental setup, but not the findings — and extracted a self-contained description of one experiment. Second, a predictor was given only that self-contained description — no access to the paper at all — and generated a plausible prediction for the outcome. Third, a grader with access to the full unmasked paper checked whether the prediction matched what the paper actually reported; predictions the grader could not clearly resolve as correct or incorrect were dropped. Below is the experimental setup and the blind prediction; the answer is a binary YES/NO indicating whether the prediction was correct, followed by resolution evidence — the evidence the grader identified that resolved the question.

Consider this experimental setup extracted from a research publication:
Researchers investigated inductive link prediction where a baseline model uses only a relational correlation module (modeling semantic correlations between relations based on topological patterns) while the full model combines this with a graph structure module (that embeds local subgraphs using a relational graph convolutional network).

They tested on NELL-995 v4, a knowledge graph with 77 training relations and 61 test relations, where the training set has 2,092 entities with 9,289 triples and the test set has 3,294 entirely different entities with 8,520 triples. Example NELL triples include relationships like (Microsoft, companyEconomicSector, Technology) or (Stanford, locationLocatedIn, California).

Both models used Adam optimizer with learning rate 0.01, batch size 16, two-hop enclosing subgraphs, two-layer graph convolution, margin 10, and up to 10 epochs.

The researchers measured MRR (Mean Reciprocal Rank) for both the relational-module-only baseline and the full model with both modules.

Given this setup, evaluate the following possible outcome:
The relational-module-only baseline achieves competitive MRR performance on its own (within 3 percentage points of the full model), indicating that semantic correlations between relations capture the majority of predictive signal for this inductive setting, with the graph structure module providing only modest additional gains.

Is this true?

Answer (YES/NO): NO